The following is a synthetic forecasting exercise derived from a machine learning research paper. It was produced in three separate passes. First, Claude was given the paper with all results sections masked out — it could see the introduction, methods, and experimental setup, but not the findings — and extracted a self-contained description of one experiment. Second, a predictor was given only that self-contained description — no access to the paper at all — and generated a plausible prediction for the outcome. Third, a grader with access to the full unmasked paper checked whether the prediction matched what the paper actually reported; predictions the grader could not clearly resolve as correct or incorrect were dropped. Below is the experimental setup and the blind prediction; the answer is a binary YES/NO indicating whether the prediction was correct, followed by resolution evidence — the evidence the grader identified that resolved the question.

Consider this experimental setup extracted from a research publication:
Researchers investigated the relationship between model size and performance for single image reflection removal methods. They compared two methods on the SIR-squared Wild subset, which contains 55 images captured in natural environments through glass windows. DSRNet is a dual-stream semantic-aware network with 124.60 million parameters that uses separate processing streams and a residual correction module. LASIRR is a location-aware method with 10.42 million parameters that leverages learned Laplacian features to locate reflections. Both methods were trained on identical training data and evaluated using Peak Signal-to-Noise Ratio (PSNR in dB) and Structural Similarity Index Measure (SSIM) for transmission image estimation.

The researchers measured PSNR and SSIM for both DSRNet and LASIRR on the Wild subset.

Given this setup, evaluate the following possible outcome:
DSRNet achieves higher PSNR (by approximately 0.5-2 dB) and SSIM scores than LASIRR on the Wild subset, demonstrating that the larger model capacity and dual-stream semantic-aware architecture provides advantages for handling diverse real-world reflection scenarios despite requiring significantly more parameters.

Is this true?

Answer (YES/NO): NO